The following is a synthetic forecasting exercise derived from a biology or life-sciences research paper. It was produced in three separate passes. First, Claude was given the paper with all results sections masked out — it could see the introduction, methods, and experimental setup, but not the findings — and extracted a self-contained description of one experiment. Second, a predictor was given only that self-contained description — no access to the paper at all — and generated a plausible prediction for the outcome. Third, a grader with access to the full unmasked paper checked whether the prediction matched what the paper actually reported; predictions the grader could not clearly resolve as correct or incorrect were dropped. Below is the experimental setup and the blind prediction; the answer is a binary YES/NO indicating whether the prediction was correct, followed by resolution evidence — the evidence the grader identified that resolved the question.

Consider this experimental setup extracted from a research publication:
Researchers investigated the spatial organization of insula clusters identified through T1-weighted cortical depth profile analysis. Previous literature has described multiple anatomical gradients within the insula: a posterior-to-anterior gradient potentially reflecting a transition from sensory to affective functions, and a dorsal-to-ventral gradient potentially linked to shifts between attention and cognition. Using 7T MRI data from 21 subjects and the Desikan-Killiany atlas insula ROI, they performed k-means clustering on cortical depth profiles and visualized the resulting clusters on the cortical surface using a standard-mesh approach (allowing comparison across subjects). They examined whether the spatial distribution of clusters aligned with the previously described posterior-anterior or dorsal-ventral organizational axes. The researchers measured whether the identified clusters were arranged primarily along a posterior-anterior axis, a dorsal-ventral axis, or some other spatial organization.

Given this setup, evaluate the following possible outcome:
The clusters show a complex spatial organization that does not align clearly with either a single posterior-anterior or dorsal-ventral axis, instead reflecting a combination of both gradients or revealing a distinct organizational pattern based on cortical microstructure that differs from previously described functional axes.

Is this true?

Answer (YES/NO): NO